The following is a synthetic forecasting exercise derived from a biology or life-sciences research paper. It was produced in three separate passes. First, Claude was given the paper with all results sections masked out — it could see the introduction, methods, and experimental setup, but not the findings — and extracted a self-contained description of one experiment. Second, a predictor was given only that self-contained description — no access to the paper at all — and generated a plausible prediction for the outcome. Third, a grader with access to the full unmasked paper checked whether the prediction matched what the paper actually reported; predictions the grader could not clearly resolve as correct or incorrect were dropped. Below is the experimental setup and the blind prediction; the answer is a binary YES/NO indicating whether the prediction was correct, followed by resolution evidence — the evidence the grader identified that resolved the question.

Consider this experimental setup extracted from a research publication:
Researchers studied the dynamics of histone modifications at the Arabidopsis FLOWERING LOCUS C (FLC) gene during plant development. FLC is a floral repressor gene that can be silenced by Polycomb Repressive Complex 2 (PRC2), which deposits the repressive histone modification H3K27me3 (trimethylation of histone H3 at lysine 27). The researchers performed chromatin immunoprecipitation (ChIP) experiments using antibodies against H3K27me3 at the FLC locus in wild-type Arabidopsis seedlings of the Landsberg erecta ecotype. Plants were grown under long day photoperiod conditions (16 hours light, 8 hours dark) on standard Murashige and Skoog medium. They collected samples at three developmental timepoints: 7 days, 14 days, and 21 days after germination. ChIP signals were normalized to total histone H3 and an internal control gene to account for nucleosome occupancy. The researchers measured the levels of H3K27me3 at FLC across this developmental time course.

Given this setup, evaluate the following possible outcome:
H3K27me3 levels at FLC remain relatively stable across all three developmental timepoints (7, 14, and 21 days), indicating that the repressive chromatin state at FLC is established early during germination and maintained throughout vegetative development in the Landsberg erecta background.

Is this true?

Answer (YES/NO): NO